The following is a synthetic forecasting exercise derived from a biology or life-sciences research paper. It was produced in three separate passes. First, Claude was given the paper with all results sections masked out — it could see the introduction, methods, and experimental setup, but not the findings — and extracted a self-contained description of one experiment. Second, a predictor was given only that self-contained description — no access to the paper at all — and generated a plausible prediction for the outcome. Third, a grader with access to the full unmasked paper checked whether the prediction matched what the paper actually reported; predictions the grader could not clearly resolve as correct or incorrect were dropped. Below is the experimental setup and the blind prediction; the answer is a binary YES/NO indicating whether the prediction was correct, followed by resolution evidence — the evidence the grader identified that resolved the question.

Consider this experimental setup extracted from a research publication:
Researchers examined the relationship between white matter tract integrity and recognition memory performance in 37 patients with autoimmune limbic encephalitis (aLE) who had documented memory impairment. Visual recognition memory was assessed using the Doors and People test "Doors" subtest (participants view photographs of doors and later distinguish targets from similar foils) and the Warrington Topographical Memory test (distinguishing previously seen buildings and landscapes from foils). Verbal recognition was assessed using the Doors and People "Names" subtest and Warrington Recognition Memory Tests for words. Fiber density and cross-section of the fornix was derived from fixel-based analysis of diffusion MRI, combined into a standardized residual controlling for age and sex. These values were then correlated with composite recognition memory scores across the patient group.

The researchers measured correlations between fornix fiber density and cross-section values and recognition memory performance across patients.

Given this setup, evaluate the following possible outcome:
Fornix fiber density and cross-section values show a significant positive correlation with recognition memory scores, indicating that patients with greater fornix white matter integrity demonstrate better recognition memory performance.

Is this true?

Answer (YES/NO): NO